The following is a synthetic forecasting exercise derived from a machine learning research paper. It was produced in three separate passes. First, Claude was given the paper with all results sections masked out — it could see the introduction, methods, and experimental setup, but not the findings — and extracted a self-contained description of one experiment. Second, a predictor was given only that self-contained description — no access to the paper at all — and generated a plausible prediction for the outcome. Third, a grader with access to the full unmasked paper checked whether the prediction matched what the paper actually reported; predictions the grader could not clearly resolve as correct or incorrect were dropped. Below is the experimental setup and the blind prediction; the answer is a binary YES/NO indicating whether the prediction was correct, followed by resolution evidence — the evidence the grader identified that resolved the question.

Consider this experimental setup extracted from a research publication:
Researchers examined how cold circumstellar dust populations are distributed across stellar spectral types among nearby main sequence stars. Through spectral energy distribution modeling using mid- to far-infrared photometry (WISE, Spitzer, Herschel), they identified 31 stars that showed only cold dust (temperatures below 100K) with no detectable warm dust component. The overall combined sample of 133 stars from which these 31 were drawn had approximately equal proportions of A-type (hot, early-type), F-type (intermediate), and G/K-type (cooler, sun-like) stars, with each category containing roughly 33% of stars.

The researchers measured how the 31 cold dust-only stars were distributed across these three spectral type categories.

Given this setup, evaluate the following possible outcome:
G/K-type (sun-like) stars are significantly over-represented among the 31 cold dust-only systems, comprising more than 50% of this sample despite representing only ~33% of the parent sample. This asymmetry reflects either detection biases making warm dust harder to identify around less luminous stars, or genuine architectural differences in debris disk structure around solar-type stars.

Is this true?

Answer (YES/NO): NO